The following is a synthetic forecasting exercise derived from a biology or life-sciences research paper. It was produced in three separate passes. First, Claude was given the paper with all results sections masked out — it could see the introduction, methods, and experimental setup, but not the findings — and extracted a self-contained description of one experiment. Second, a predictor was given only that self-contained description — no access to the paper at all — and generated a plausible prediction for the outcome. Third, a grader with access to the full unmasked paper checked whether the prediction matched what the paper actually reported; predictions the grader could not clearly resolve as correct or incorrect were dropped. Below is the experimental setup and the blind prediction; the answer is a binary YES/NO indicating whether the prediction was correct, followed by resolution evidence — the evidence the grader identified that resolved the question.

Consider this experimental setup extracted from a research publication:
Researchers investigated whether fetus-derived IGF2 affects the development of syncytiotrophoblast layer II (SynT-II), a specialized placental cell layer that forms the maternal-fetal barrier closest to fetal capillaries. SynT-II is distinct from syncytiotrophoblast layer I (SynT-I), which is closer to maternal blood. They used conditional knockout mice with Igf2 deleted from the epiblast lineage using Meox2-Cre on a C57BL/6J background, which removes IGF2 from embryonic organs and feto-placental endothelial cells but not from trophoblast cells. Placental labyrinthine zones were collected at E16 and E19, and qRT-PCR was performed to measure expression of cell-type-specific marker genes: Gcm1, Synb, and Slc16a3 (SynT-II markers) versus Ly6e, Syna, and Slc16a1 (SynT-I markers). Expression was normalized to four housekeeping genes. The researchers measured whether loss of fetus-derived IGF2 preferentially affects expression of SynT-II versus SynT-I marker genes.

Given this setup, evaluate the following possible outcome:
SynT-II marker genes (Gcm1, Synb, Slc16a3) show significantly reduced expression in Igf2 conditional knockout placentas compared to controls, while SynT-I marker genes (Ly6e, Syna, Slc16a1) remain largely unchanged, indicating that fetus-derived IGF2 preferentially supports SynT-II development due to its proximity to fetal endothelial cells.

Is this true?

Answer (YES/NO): YES